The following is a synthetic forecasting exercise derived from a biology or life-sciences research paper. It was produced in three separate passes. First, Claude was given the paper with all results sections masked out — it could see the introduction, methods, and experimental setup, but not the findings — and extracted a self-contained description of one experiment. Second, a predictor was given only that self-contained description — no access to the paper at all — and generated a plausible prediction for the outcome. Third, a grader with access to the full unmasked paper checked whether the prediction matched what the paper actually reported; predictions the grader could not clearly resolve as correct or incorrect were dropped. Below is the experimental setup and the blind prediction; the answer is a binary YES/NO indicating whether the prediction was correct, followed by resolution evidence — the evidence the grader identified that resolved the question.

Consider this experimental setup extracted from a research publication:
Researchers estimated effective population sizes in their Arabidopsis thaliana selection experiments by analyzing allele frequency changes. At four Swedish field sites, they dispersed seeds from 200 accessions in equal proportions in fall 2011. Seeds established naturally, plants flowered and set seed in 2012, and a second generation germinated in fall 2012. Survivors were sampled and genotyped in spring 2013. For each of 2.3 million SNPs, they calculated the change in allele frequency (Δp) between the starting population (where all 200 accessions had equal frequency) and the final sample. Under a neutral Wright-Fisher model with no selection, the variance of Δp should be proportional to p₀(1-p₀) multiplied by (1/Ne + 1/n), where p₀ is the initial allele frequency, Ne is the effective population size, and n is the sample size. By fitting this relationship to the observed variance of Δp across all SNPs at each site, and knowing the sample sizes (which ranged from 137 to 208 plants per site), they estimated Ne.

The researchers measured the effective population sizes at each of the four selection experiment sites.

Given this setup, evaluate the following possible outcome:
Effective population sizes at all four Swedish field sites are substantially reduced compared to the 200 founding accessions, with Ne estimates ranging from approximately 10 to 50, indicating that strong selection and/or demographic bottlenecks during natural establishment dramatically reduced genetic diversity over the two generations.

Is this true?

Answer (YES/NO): NO